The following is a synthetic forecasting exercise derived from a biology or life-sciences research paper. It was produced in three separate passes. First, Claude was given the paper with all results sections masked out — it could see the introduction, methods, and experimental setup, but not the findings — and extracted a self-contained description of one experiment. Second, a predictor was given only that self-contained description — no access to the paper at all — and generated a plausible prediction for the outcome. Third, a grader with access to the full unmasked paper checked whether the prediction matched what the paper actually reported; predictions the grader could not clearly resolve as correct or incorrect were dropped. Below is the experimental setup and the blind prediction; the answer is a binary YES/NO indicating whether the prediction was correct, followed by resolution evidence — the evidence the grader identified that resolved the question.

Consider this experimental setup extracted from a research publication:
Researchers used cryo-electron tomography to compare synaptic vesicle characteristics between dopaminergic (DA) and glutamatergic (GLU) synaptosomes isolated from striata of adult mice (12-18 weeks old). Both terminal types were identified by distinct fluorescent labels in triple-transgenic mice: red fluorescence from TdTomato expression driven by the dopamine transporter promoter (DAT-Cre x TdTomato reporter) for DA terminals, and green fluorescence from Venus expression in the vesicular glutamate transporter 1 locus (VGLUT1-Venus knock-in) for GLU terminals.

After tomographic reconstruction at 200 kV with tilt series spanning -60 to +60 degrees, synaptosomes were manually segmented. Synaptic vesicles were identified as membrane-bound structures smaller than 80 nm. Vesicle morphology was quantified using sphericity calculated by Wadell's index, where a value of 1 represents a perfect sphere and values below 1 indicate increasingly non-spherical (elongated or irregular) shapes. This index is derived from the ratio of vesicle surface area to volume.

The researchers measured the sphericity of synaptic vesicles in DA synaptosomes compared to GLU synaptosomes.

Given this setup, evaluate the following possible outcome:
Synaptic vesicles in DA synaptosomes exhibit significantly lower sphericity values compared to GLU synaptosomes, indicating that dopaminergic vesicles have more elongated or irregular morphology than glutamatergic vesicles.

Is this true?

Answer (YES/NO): YES